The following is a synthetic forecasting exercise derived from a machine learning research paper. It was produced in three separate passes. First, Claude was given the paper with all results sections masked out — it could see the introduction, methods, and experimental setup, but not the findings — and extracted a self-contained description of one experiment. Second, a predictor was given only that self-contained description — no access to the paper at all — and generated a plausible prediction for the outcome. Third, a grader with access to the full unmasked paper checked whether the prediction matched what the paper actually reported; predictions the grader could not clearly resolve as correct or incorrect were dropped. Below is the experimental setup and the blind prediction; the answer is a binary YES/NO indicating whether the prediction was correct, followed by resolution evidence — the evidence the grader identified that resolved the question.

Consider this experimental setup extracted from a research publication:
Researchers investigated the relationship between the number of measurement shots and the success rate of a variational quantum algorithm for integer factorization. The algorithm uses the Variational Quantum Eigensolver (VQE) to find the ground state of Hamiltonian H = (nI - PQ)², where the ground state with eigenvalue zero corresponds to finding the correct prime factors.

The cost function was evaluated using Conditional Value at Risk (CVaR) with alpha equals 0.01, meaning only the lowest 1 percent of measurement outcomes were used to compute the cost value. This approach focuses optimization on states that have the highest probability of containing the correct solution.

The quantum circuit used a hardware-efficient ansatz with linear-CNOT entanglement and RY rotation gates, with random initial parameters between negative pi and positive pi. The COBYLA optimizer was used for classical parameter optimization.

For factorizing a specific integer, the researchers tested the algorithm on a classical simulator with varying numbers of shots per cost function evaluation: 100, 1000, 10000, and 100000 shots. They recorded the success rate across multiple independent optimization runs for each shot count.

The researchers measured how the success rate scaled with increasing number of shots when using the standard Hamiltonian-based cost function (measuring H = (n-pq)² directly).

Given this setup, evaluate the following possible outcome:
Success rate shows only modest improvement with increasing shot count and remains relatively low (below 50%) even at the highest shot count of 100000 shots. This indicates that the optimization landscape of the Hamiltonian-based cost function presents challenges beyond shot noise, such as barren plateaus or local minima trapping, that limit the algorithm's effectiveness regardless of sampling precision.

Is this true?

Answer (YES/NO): YES